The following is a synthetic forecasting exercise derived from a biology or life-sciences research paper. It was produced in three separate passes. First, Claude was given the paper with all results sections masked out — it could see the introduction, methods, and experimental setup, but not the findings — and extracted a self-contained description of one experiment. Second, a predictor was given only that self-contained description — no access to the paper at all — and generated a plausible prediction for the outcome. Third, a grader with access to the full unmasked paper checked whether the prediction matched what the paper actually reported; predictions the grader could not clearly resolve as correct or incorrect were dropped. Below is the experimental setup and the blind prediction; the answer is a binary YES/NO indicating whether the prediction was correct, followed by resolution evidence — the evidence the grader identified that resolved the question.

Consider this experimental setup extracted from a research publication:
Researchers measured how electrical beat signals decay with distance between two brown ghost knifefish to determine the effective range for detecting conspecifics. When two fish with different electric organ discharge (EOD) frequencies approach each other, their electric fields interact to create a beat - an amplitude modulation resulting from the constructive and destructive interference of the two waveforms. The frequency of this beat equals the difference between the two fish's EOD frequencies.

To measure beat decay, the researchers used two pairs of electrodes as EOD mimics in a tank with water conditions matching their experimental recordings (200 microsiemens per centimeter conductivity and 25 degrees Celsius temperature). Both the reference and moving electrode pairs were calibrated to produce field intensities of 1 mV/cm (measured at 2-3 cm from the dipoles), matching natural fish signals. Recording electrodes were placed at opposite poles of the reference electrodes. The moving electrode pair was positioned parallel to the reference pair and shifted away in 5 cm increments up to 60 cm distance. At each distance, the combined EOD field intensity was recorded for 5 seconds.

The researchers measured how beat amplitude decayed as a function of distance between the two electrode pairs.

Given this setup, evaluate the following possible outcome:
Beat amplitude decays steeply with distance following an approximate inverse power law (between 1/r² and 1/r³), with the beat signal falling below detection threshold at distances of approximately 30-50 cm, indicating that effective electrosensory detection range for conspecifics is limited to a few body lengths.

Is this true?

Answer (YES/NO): YES